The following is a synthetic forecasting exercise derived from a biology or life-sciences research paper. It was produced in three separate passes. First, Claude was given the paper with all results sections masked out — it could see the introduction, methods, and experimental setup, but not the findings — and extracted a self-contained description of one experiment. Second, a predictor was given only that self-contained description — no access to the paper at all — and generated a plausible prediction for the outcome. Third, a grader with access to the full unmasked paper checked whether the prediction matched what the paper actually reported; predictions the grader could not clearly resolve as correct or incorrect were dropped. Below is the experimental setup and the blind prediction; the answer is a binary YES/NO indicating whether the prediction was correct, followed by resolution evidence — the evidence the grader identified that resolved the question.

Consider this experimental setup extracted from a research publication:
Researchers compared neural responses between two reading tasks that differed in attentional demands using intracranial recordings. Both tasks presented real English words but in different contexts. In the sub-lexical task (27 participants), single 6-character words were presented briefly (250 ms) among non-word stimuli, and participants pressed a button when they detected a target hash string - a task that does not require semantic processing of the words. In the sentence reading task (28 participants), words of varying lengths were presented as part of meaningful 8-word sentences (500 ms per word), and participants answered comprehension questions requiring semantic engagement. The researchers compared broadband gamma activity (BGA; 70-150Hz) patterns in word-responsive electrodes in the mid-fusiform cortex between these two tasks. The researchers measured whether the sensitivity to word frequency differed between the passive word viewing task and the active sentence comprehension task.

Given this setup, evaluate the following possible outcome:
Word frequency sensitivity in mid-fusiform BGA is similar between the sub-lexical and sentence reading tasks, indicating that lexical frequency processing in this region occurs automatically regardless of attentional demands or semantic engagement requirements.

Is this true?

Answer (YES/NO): NO